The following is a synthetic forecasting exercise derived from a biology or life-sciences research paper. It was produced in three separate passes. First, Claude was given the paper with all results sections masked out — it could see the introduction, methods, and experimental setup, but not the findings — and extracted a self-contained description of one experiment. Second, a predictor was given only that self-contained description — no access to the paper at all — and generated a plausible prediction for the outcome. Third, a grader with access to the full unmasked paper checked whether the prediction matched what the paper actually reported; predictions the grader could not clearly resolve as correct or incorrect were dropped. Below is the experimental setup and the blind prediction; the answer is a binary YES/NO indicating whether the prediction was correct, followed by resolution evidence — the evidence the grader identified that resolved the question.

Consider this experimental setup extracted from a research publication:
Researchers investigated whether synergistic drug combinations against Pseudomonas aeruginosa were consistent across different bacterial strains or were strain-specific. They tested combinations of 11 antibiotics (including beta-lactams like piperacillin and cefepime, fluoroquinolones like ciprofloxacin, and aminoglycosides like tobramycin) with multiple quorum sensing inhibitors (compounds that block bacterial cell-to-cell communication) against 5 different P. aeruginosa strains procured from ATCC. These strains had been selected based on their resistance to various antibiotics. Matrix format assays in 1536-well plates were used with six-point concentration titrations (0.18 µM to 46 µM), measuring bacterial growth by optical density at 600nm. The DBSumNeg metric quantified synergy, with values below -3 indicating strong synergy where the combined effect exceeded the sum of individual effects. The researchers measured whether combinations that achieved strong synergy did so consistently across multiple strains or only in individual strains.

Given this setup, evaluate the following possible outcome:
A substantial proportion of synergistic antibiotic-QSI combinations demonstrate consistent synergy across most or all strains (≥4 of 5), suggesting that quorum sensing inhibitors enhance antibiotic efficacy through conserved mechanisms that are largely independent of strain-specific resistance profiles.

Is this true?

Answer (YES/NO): NO